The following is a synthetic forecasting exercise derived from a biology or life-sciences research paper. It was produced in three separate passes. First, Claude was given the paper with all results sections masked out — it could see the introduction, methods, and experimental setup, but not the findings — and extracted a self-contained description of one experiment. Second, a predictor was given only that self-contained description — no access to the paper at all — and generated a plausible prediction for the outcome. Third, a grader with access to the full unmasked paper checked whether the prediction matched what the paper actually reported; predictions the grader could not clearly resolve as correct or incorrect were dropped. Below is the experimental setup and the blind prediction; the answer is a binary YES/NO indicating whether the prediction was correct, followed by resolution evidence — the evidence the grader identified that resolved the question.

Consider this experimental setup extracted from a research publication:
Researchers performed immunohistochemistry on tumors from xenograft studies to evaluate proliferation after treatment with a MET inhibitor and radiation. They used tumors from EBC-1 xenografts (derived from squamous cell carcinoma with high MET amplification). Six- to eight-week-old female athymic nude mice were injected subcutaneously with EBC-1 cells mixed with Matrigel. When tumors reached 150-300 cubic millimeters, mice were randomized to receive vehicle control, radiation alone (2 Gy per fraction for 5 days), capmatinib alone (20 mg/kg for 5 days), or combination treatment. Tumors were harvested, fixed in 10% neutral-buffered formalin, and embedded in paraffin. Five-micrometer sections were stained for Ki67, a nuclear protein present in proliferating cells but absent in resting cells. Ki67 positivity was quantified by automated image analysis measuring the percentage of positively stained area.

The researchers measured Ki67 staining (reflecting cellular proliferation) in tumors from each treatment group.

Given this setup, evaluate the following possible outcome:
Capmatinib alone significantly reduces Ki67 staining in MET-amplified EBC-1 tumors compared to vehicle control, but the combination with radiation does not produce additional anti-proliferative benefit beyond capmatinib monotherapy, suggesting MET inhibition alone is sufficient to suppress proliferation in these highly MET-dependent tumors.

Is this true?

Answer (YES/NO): NO